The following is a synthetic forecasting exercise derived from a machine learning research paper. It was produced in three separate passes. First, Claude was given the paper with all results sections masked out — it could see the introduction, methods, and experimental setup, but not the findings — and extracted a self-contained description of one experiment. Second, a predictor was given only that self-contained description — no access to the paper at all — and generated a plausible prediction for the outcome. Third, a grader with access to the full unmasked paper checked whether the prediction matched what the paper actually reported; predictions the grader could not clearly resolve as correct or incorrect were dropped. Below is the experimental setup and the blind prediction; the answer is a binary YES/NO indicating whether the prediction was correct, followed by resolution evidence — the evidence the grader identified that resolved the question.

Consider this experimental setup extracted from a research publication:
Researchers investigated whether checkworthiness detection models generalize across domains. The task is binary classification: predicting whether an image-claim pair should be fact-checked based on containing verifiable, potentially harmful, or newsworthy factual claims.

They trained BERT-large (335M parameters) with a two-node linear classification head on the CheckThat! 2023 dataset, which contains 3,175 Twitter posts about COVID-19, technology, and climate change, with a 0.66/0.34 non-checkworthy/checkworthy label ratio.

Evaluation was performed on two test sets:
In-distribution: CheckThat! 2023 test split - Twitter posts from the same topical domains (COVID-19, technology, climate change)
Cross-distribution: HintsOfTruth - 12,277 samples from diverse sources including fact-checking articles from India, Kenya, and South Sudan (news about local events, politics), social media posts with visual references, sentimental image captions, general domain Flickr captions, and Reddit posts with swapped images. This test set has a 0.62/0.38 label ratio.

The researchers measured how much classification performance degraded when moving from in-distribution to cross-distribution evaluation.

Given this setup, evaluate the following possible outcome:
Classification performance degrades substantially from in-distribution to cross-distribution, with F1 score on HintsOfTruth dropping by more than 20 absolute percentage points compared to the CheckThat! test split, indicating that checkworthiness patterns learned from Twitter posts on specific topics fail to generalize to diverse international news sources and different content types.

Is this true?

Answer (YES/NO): NO